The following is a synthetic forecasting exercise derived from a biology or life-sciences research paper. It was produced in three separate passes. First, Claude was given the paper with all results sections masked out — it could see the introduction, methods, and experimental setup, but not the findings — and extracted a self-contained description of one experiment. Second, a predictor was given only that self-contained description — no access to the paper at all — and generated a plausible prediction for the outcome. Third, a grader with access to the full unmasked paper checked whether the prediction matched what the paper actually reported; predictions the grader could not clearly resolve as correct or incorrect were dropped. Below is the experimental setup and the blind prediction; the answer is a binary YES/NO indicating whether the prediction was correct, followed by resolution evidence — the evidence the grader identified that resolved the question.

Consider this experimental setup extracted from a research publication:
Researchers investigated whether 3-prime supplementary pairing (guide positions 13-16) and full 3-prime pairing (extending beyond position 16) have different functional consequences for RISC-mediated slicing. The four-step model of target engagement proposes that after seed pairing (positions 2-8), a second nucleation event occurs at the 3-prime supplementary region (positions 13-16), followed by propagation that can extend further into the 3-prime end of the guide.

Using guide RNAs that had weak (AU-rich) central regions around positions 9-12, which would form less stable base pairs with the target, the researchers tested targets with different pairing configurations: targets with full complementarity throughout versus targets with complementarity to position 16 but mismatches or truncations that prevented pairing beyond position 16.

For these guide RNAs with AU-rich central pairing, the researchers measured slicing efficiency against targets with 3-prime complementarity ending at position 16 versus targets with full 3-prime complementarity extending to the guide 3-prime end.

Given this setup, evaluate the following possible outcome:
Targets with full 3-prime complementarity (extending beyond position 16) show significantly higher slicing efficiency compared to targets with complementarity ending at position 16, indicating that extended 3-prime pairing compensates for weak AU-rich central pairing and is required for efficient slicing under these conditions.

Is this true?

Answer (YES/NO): YES